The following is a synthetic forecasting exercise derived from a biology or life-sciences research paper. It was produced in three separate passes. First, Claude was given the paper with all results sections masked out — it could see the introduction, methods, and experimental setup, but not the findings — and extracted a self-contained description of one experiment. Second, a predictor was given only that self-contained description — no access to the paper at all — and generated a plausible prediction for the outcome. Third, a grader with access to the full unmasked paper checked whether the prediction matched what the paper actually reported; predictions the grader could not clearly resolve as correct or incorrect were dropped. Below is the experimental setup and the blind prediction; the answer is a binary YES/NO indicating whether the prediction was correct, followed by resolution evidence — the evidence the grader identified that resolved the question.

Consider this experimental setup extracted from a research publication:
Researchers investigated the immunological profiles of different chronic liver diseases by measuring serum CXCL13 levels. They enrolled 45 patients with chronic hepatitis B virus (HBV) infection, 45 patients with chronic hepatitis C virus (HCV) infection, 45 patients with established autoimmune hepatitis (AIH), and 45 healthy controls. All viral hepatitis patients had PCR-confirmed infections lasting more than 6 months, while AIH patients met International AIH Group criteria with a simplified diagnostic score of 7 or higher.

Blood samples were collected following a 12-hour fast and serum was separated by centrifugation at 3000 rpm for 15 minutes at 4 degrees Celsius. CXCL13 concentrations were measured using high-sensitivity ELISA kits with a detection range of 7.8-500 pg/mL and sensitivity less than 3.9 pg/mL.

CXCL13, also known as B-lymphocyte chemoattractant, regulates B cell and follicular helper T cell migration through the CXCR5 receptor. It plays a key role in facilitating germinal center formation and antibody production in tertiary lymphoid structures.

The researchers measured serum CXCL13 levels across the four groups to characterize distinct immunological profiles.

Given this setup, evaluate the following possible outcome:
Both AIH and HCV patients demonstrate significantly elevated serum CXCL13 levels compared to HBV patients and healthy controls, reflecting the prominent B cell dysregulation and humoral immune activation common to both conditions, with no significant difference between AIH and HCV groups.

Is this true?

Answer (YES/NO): YES